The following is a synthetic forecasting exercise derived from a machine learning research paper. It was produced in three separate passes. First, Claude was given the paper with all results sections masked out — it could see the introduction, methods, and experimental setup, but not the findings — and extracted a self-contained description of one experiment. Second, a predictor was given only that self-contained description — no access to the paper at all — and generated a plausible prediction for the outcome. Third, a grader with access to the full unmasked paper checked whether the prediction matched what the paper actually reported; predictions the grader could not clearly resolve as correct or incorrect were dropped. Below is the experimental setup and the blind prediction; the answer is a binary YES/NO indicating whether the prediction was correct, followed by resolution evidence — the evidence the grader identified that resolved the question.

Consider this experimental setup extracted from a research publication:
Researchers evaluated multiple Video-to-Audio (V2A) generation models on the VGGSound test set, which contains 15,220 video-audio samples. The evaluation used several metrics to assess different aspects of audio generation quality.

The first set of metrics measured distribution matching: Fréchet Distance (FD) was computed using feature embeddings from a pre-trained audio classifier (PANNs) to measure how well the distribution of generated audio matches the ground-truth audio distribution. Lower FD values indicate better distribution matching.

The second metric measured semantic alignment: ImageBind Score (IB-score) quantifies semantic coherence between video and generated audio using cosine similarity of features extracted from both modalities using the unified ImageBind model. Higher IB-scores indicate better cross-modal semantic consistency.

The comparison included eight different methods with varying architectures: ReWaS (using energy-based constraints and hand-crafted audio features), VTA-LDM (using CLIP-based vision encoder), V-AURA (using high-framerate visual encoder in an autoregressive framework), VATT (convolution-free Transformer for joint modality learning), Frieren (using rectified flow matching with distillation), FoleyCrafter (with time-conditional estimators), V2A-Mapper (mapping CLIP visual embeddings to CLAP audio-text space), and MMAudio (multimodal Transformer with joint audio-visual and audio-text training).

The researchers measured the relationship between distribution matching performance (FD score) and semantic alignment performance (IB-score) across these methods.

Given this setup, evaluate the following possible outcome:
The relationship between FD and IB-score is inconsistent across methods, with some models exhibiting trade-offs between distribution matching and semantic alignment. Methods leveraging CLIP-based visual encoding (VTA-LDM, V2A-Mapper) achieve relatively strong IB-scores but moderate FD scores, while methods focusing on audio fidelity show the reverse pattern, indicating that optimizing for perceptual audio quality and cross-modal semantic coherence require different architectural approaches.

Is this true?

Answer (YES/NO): NO